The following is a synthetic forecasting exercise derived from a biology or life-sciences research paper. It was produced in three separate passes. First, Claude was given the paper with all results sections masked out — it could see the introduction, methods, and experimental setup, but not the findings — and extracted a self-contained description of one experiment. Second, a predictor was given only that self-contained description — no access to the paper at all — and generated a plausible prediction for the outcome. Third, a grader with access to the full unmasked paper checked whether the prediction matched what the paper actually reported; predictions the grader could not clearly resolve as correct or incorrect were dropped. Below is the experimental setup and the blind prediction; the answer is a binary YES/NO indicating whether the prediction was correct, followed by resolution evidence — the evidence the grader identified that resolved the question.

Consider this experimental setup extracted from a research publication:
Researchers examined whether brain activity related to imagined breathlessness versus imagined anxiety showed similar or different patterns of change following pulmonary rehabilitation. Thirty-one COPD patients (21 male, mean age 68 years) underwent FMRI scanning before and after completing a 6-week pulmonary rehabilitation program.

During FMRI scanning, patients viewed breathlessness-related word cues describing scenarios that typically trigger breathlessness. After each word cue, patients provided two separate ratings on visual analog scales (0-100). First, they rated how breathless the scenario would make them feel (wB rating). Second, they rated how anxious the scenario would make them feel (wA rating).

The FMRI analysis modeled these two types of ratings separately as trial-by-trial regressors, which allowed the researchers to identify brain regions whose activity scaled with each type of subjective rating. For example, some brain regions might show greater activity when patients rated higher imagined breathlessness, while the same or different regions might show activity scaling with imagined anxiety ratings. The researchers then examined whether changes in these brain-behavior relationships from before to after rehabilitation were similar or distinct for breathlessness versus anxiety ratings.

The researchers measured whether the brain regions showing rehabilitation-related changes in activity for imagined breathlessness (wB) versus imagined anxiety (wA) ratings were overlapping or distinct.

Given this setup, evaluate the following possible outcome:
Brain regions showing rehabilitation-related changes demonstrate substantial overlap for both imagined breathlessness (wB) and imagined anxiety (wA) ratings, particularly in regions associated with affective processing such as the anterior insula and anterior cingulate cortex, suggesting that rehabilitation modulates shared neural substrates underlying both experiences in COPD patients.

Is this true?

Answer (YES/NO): NO